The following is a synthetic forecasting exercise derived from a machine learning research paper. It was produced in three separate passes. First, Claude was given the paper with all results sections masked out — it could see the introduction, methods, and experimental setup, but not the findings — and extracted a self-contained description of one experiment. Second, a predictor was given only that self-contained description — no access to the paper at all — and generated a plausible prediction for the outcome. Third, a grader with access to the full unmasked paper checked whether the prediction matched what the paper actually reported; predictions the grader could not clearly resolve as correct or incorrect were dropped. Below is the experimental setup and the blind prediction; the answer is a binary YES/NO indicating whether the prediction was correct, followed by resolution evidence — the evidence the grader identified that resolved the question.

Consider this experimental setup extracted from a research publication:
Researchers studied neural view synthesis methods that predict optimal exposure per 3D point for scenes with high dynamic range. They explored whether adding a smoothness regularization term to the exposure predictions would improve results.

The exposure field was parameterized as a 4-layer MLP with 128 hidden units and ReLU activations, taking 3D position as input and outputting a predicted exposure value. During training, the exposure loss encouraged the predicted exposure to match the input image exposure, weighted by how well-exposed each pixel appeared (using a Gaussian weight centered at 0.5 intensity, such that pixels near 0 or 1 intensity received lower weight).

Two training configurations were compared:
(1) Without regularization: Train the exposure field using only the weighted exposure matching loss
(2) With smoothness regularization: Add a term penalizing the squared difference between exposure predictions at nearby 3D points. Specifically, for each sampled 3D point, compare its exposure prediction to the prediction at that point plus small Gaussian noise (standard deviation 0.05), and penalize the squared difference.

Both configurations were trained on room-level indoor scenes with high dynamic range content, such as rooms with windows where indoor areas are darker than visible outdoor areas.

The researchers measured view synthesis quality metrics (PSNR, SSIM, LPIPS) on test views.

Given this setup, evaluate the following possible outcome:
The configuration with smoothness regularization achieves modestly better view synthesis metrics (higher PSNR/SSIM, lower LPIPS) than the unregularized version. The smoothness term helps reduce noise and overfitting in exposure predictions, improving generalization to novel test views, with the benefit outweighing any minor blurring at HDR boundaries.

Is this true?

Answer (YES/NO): YES